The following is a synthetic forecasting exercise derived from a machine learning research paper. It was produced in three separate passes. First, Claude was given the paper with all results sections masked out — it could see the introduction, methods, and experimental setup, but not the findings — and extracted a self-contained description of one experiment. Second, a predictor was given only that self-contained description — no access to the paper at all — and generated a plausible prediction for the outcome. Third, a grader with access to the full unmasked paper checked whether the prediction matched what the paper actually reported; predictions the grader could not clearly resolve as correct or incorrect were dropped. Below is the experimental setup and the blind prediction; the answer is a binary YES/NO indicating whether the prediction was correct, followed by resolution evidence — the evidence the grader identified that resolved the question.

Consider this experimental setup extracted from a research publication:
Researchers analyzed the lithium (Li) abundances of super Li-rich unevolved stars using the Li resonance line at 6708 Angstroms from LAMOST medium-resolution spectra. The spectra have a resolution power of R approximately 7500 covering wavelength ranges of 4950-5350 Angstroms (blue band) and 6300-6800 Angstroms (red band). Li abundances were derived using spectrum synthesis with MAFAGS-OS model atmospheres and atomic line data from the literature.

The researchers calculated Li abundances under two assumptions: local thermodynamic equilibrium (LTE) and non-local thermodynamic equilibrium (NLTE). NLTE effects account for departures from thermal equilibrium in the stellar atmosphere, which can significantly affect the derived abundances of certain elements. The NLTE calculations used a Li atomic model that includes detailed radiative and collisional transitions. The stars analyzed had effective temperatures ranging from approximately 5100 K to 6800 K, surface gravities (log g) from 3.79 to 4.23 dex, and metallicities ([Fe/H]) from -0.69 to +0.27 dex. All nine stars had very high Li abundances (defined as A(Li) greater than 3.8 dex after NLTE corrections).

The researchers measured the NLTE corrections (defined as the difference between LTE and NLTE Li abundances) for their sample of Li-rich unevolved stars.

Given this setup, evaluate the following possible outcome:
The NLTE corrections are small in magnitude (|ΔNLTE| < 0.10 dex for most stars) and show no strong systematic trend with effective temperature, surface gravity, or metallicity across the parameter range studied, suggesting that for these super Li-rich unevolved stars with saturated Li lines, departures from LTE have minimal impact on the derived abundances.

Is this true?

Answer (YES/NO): NO